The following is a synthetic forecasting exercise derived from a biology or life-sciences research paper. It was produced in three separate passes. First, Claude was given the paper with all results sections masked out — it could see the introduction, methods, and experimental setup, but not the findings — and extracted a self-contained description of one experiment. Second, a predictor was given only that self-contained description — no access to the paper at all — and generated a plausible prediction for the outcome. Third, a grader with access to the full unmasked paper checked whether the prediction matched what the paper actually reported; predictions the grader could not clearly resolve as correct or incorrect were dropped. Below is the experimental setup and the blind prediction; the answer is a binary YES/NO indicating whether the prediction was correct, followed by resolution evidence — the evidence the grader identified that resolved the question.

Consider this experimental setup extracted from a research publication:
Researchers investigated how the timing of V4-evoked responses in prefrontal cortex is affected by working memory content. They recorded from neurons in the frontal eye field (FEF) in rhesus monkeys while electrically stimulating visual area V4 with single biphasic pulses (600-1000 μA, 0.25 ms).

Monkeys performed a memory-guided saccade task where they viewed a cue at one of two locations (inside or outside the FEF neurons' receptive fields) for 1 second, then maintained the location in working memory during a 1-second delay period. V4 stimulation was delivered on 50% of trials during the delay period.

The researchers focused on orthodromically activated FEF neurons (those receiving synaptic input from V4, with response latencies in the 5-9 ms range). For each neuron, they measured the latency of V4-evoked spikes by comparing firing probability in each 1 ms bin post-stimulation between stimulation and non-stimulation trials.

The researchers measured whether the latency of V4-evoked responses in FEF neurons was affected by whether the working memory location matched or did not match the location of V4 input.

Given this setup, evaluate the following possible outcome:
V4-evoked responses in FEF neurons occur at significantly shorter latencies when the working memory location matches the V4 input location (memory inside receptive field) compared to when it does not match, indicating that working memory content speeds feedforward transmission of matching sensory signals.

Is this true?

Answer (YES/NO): YES